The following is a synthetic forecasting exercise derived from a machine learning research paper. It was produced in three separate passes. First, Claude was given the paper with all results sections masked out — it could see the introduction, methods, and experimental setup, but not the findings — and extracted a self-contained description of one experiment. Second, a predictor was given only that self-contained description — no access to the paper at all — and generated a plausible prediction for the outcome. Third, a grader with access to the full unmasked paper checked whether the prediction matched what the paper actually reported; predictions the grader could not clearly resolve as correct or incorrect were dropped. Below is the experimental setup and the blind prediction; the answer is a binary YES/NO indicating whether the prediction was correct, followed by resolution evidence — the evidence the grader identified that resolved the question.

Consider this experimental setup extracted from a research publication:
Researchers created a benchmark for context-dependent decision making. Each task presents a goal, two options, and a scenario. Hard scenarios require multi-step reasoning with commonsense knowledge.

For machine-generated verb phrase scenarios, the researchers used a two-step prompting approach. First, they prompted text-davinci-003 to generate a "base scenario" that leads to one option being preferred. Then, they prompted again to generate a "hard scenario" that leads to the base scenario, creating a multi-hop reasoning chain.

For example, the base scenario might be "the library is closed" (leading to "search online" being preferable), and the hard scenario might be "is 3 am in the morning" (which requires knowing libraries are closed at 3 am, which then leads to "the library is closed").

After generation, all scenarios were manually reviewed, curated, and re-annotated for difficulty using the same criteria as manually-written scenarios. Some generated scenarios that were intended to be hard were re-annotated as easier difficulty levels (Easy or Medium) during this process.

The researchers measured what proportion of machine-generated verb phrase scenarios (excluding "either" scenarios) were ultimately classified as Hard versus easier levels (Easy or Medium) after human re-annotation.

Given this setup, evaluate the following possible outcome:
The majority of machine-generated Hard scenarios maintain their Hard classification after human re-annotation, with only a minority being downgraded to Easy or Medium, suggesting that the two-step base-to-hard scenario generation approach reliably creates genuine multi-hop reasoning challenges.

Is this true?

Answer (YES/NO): NO